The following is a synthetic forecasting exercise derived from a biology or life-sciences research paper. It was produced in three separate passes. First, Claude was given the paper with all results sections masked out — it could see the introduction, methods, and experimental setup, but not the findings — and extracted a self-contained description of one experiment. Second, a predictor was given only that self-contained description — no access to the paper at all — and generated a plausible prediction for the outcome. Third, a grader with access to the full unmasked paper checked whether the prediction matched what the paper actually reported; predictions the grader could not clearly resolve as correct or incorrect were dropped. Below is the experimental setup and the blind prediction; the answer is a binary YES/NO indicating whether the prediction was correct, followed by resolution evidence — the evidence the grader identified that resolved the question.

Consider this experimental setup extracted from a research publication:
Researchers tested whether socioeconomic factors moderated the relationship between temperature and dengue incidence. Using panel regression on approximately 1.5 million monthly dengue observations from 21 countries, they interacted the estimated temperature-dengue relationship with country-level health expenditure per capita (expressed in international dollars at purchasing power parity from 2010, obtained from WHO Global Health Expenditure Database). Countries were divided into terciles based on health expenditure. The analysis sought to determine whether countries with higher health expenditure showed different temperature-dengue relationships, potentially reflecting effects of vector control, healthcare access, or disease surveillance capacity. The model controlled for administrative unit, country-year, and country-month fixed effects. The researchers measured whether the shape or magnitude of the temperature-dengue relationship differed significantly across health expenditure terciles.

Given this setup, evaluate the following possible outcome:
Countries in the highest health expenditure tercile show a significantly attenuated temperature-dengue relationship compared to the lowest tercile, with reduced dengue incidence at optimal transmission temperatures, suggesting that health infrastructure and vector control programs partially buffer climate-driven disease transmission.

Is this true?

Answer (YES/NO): NO